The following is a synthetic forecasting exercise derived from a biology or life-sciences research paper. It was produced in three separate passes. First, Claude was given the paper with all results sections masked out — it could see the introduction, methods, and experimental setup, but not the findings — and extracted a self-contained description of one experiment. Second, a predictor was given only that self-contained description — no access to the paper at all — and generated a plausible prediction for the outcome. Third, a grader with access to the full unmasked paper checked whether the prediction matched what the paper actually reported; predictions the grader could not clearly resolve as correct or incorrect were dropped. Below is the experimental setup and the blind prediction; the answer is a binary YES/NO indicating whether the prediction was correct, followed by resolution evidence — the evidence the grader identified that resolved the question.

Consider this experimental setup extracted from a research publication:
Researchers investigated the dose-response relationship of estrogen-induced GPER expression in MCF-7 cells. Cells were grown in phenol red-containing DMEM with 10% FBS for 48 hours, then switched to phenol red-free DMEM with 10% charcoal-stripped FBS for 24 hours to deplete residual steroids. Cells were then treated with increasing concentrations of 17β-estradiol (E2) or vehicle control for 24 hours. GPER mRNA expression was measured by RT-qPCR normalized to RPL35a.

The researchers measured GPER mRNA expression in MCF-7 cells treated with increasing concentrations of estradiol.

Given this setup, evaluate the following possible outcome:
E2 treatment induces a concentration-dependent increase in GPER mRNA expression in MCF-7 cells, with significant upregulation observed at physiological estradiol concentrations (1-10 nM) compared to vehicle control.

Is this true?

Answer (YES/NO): YES